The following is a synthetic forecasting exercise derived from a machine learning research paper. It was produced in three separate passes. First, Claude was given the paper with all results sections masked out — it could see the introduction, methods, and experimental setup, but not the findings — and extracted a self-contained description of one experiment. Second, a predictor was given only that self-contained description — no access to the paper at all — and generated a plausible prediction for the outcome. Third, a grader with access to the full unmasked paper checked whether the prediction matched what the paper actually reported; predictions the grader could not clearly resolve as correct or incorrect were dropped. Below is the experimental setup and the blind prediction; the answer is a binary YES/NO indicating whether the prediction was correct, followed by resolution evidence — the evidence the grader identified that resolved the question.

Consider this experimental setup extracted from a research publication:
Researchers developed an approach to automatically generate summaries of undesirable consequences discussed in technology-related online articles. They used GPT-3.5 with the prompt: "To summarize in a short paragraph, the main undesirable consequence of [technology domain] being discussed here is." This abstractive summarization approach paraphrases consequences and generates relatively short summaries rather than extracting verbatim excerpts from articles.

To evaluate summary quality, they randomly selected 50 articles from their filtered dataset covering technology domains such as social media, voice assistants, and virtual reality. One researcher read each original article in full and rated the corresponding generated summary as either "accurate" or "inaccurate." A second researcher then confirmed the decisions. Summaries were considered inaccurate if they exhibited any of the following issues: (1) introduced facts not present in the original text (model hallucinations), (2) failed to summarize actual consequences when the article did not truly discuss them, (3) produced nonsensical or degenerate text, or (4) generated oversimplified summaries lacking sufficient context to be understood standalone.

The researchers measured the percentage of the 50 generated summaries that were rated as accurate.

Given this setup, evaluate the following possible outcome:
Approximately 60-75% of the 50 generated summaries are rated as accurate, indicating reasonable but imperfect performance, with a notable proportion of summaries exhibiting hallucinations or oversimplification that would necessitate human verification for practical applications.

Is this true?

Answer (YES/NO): NO